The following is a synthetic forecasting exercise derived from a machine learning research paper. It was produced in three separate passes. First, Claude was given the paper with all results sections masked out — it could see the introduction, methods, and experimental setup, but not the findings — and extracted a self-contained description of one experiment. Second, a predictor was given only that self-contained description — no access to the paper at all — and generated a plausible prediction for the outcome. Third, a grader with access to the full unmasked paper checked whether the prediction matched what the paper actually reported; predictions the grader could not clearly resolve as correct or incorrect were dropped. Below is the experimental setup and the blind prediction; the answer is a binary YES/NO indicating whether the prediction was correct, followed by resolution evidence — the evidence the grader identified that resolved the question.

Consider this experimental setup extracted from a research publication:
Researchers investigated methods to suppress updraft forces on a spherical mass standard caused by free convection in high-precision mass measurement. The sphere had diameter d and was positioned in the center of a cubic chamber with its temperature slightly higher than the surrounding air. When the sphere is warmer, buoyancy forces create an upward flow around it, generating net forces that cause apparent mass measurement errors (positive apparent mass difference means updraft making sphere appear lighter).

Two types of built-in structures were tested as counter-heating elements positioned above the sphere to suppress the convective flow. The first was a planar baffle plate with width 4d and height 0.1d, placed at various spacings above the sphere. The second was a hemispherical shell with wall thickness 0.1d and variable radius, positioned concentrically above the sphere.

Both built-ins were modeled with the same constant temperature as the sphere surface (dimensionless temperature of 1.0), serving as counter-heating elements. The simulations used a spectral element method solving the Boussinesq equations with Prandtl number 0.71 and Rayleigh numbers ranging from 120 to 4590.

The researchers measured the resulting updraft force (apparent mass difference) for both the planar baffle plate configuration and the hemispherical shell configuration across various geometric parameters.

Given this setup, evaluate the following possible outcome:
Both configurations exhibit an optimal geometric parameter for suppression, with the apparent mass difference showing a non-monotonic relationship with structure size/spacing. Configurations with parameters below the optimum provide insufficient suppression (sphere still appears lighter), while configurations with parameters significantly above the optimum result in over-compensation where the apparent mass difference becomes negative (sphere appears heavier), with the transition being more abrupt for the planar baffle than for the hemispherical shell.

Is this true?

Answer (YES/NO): NO